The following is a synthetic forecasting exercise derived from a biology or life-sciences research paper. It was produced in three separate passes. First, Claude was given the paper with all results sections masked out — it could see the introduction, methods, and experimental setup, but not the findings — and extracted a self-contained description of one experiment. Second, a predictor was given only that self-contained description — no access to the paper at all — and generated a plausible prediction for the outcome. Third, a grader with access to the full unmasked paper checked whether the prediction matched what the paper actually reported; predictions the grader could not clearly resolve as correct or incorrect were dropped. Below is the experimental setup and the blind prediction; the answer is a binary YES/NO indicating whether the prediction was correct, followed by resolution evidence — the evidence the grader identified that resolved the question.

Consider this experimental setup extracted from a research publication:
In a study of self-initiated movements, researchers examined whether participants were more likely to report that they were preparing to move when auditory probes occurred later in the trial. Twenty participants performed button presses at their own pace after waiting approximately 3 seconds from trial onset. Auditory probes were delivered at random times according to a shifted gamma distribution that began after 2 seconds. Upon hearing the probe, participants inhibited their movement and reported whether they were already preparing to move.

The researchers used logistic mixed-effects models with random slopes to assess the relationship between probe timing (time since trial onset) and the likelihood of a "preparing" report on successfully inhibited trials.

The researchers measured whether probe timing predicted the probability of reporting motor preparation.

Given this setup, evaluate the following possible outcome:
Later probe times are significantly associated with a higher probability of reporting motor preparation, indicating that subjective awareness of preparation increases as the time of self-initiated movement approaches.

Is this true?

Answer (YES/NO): YES